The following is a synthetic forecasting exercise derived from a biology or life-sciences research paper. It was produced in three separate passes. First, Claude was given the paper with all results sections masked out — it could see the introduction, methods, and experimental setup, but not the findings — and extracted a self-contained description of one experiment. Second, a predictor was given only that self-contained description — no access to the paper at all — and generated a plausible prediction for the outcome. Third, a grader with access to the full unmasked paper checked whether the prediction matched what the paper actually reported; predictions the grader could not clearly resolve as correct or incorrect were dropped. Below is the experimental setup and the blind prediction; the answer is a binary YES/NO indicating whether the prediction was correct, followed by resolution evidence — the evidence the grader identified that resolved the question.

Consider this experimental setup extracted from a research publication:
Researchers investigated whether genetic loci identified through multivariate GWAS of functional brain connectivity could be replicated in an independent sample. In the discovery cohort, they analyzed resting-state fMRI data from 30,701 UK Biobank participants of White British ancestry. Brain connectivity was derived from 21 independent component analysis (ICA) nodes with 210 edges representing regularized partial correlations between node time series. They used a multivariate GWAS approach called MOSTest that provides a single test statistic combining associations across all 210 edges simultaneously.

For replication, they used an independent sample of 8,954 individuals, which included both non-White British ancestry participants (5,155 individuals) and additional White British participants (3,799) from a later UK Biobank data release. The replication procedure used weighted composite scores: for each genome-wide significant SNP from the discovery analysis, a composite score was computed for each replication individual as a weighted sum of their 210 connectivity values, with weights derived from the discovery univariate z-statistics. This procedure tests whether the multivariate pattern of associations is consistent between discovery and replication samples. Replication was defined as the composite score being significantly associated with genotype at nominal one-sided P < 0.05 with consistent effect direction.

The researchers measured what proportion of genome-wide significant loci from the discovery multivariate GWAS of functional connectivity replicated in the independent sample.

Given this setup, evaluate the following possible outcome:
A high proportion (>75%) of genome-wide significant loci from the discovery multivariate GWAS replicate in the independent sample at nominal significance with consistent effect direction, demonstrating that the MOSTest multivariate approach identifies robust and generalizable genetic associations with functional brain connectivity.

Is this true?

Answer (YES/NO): YES